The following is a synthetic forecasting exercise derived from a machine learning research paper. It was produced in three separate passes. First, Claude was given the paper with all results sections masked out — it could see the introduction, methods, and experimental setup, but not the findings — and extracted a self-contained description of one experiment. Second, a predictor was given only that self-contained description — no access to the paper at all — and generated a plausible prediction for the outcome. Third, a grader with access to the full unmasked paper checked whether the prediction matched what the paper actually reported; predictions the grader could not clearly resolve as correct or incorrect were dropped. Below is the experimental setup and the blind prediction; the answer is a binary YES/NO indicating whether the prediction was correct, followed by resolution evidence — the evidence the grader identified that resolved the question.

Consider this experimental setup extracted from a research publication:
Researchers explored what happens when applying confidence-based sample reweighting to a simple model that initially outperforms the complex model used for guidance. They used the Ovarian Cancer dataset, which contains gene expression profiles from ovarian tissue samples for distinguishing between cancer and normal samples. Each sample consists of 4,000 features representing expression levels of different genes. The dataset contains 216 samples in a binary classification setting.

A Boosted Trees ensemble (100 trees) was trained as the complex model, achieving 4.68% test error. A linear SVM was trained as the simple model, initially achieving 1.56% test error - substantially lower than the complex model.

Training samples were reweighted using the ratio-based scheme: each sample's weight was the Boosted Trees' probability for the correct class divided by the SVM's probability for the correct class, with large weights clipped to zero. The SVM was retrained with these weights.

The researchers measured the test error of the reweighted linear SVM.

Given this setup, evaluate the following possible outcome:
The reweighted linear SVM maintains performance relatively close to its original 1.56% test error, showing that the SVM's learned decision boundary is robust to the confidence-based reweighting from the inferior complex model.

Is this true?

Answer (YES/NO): YES